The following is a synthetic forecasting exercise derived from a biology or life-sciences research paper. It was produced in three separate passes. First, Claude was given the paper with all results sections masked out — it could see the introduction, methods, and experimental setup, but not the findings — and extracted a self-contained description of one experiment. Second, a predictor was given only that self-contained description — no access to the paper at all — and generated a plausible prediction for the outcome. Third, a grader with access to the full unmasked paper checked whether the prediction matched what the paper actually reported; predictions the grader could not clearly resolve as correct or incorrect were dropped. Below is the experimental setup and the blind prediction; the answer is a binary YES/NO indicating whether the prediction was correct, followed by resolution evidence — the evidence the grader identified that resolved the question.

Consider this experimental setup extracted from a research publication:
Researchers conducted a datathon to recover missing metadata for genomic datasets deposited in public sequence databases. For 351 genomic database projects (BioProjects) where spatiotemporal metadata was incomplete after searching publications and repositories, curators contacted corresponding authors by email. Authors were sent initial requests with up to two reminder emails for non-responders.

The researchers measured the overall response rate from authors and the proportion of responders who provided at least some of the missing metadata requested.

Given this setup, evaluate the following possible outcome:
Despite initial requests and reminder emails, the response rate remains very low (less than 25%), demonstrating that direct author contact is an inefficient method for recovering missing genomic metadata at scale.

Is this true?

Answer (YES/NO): NO